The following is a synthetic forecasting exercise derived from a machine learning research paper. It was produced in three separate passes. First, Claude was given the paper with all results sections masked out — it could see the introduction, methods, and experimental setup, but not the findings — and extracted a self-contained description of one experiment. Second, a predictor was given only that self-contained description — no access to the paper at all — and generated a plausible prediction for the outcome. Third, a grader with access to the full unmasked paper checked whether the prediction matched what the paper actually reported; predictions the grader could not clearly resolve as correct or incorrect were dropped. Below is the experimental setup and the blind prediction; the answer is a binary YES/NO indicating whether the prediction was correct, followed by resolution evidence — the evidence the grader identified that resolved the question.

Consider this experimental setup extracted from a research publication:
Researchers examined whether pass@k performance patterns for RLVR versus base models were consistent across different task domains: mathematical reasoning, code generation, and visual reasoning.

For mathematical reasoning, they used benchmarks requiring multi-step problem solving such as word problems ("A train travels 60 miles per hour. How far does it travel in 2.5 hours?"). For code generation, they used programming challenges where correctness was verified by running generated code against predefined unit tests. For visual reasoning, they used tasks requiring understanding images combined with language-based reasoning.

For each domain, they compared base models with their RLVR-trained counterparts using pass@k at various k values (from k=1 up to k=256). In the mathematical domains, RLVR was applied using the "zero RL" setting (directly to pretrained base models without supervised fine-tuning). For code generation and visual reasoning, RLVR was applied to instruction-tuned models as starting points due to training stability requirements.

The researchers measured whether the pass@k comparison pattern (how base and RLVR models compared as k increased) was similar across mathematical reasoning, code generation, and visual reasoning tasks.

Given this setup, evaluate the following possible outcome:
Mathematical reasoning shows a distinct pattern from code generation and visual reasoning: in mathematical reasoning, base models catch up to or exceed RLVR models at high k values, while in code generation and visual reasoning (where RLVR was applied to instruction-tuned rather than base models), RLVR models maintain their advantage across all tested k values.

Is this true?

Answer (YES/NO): NO